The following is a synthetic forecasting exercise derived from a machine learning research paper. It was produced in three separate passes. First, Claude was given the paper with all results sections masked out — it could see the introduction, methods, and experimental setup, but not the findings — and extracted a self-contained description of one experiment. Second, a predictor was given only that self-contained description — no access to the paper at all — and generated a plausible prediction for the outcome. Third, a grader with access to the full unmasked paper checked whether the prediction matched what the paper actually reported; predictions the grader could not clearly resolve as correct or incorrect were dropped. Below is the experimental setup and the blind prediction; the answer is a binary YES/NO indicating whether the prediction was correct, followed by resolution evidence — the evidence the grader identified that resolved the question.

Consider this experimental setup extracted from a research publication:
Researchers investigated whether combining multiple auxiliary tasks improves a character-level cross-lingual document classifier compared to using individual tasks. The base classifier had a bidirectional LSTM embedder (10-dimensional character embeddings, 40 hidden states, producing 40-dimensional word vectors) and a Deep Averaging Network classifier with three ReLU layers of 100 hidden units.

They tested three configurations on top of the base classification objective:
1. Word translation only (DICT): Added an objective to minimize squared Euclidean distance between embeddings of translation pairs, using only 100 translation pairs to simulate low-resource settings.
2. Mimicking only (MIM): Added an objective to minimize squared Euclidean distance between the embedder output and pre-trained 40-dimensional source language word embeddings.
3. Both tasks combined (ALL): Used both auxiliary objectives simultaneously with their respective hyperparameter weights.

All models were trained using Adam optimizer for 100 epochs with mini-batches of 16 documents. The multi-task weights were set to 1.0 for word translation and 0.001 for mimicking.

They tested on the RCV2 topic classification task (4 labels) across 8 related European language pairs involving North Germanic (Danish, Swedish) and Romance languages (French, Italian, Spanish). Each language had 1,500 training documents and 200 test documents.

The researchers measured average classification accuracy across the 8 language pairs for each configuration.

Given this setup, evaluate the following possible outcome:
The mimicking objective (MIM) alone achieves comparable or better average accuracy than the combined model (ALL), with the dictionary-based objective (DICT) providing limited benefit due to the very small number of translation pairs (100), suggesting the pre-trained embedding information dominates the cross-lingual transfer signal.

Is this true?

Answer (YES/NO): NO